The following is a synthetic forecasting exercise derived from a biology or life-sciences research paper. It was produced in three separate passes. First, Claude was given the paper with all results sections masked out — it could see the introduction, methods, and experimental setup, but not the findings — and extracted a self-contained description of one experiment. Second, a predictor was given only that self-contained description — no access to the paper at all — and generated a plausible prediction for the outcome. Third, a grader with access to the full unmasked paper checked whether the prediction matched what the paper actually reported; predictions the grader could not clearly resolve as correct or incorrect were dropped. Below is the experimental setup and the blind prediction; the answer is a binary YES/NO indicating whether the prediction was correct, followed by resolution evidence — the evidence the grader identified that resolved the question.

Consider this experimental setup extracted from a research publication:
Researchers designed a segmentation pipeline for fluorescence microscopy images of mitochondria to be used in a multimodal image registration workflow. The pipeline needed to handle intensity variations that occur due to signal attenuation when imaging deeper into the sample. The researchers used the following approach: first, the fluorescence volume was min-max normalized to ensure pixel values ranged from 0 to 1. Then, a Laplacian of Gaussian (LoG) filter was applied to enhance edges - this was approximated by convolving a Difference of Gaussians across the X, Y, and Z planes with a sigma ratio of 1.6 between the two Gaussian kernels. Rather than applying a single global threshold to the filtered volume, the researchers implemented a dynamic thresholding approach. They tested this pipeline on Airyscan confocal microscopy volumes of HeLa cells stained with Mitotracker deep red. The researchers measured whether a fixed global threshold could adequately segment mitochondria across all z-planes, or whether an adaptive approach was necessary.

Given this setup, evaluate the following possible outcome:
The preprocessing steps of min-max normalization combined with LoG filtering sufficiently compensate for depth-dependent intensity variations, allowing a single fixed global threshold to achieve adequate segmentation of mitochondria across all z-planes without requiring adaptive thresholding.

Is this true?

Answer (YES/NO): NO